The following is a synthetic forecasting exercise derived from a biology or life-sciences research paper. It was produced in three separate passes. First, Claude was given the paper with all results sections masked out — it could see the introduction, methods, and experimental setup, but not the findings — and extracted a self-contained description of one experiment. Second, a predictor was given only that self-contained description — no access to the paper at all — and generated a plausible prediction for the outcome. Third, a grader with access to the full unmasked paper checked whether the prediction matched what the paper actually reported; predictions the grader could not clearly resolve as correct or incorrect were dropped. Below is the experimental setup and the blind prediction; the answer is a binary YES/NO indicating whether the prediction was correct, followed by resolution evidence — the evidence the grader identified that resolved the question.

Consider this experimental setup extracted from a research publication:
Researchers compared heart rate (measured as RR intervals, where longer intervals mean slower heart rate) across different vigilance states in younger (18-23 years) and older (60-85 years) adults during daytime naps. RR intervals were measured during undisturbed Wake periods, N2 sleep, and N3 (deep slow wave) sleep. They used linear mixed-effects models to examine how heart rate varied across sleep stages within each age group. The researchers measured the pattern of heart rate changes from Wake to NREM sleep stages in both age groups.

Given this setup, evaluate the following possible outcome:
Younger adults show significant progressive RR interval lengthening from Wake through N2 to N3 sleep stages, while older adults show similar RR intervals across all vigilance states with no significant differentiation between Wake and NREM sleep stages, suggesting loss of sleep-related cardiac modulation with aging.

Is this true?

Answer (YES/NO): YES